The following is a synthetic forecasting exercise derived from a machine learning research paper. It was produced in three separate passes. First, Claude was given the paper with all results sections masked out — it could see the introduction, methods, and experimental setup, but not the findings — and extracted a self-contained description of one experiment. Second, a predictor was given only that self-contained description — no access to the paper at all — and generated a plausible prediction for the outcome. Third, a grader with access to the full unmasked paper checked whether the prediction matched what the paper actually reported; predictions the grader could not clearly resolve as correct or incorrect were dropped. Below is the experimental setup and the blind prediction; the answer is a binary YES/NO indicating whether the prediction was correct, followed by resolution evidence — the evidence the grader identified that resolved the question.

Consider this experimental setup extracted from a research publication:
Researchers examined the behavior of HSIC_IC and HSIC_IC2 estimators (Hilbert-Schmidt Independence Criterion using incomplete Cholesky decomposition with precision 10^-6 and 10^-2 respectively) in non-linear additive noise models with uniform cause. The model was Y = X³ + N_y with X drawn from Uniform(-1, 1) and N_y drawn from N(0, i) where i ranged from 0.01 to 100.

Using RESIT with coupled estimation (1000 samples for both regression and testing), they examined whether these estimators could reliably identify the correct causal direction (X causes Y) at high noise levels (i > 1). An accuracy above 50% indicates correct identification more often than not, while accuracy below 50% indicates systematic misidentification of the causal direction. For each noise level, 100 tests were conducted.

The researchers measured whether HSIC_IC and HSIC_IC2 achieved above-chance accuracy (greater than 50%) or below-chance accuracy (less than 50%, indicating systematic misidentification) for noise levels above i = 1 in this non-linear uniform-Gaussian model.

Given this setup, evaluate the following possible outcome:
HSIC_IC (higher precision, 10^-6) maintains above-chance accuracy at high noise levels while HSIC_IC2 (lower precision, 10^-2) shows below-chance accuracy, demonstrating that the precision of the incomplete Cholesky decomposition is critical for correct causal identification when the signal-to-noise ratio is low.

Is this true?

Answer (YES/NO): NO